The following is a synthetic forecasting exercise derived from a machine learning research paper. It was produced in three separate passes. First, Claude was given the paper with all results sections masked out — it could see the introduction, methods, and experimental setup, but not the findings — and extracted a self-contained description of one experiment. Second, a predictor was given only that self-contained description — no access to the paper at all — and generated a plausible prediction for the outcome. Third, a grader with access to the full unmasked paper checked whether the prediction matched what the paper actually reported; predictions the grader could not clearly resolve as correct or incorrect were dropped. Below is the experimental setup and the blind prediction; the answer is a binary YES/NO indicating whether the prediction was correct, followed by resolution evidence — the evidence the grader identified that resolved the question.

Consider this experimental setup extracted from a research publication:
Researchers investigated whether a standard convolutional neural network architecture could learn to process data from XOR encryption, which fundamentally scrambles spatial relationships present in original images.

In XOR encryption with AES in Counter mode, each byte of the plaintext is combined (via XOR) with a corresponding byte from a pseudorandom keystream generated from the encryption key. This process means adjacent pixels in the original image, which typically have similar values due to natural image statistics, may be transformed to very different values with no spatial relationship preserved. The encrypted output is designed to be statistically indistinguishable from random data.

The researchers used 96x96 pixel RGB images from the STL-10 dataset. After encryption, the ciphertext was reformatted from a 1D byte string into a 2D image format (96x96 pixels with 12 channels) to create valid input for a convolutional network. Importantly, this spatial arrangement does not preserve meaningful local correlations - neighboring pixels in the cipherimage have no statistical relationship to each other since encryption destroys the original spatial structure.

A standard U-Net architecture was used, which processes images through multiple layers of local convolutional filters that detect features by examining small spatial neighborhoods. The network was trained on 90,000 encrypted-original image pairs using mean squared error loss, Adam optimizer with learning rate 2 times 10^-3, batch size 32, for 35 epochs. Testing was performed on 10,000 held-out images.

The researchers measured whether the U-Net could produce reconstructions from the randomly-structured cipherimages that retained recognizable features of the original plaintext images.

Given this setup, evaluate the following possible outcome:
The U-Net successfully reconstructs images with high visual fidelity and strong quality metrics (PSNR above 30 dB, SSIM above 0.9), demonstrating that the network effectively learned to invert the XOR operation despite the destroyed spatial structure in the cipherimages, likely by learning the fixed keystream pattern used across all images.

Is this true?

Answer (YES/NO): NO